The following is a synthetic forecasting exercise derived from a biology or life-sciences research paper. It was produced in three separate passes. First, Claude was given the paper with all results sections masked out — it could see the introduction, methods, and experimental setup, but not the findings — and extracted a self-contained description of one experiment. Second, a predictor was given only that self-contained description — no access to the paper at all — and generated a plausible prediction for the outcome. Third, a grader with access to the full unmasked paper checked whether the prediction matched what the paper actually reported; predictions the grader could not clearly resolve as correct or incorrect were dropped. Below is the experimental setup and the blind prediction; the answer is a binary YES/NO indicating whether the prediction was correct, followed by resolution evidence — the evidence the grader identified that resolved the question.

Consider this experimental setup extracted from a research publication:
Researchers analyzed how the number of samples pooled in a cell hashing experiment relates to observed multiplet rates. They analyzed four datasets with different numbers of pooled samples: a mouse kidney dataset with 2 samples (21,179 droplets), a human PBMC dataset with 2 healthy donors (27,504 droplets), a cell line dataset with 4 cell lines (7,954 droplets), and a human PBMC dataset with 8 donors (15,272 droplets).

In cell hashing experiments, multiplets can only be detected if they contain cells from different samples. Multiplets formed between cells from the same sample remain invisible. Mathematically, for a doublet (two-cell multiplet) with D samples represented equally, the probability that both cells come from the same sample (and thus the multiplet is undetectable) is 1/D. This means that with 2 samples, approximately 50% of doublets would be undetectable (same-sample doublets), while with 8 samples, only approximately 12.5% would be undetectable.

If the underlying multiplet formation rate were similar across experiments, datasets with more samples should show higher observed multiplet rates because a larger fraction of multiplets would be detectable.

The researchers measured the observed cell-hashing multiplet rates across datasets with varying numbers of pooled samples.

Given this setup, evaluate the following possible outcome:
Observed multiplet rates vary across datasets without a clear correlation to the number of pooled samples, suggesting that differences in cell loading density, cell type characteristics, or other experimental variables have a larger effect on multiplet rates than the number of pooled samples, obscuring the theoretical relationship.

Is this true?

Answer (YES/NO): YES